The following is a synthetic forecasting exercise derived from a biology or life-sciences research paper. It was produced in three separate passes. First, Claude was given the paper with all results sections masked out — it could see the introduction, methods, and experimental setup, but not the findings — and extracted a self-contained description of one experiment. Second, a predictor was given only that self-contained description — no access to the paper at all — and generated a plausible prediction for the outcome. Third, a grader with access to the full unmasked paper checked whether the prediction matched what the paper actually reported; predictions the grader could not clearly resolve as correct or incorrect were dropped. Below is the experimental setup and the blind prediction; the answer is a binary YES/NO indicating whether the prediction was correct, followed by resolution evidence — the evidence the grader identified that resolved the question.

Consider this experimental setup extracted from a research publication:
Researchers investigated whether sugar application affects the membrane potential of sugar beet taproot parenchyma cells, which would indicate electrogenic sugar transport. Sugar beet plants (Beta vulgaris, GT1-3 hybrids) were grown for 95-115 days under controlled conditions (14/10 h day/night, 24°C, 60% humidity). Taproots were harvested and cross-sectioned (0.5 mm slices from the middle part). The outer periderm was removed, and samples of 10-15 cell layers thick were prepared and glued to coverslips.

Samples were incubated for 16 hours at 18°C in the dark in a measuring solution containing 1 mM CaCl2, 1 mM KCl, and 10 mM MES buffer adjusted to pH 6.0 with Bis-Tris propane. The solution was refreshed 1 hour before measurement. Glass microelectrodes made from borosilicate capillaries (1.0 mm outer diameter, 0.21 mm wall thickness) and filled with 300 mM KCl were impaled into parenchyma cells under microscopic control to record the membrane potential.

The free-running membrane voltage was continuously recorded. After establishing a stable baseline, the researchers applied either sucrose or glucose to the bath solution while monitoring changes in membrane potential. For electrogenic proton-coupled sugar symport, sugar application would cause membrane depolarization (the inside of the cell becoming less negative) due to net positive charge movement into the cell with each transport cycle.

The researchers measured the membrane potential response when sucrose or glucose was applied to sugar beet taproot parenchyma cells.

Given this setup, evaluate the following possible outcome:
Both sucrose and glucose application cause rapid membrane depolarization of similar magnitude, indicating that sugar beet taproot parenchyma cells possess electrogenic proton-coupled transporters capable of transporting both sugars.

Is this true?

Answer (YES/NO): YES